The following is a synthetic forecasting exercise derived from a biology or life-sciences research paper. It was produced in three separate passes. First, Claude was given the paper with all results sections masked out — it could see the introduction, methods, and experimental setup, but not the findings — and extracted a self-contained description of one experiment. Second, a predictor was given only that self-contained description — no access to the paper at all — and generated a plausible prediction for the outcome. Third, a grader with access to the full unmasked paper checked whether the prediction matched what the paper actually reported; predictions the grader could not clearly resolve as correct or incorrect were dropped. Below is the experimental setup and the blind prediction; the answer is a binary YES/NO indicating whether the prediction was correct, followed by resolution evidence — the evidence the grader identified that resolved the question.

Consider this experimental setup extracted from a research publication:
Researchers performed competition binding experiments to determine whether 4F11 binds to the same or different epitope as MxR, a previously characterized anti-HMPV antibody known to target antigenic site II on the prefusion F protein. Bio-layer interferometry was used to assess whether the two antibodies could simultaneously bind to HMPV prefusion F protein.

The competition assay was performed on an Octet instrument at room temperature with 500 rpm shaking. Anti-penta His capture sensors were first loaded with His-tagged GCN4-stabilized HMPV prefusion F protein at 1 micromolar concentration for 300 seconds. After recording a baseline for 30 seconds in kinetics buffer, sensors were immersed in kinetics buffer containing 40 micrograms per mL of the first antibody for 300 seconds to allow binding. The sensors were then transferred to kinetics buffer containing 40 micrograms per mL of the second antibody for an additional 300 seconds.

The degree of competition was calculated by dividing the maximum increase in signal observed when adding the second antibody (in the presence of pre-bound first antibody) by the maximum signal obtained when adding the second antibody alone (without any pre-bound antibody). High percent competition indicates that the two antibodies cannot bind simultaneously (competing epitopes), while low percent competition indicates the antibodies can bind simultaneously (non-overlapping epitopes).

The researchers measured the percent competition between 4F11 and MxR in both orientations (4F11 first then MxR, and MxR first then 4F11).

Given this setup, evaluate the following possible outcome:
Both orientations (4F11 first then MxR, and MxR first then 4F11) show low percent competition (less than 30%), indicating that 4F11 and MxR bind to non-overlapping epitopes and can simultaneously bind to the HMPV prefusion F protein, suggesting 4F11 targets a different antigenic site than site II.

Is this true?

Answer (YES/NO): YES